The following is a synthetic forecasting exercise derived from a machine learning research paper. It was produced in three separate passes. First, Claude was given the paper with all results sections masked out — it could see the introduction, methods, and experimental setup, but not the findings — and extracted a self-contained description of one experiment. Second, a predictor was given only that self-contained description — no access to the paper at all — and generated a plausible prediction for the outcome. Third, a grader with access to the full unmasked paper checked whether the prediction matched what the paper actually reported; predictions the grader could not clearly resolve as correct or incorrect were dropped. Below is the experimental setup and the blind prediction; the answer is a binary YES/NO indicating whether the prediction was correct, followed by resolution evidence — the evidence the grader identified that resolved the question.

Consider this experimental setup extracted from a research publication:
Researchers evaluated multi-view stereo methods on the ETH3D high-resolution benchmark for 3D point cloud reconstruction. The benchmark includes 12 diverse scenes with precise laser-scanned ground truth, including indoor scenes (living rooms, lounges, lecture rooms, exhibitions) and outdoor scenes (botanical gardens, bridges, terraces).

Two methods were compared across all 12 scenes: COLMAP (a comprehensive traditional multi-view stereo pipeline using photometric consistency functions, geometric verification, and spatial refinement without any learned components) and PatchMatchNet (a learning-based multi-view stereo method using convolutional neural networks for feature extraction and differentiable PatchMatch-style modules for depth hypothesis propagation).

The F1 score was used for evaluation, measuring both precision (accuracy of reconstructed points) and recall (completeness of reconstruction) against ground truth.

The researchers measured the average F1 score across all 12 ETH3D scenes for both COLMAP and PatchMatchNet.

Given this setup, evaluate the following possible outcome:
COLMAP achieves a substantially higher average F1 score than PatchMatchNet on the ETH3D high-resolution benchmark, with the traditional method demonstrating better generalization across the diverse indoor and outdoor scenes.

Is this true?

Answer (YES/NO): NO